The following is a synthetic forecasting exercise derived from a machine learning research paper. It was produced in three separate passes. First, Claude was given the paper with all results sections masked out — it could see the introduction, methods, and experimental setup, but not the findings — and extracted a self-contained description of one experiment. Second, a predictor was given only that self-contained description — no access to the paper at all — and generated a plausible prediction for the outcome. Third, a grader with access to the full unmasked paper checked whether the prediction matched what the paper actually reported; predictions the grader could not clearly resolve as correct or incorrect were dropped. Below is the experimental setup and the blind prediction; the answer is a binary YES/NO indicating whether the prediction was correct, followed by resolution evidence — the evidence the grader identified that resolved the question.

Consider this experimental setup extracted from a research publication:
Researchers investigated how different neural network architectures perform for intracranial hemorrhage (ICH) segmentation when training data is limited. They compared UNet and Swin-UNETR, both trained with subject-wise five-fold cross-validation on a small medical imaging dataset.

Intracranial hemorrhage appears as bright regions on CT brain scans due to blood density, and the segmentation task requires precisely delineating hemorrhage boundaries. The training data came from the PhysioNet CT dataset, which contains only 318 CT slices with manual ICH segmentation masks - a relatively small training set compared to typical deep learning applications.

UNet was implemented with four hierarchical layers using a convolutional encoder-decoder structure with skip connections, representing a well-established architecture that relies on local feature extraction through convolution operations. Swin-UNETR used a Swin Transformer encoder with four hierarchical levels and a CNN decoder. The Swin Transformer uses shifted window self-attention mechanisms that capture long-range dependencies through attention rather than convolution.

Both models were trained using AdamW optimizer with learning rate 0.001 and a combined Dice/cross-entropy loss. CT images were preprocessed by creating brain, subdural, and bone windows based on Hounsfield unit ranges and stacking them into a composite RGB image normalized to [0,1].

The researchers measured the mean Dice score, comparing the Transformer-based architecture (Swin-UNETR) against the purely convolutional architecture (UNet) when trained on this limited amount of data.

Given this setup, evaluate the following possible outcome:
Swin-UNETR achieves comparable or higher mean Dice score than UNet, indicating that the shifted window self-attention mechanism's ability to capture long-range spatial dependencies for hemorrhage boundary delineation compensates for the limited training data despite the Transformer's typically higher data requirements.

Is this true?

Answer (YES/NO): YES